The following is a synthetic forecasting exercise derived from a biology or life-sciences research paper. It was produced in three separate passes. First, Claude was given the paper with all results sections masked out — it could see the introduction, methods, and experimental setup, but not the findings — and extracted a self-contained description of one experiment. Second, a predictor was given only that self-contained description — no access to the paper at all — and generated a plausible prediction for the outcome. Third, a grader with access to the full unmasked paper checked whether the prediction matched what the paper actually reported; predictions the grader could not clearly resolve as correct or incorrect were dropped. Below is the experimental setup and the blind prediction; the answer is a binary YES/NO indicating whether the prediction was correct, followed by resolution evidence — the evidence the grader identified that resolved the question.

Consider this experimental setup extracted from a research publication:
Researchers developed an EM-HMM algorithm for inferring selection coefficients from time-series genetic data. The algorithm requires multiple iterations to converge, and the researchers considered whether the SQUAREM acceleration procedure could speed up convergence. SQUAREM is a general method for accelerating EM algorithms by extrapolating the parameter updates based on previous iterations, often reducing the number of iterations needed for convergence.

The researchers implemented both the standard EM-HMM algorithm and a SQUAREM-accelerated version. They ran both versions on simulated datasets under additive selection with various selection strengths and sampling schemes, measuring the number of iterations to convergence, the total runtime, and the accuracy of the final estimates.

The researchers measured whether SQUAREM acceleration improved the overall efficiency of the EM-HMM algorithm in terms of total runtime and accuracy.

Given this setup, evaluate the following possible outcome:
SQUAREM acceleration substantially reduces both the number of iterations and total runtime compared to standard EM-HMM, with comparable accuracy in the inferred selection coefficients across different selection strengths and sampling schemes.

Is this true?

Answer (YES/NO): NO